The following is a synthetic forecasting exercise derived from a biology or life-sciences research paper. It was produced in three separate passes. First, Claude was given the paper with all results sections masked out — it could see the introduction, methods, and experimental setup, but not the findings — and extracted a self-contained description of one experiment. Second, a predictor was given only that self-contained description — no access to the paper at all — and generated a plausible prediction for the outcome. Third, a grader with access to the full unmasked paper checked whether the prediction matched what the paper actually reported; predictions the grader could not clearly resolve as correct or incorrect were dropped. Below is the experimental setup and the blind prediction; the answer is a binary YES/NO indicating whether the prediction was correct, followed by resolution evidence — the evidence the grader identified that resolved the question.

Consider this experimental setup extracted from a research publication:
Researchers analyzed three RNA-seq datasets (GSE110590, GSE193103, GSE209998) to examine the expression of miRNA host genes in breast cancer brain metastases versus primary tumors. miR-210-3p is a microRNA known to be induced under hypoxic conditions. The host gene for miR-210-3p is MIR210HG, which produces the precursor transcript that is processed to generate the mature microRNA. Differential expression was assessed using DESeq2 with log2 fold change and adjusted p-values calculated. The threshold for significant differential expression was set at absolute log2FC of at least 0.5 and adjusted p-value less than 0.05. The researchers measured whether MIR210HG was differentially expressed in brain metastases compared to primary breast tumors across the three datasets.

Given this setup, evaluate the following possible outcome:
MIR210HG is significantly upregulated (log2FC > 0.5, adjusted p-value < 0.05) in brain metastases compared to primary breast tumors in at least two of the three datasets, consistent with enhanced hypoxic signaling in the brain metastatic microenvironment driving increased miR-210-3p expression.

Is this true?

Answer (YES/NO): NO